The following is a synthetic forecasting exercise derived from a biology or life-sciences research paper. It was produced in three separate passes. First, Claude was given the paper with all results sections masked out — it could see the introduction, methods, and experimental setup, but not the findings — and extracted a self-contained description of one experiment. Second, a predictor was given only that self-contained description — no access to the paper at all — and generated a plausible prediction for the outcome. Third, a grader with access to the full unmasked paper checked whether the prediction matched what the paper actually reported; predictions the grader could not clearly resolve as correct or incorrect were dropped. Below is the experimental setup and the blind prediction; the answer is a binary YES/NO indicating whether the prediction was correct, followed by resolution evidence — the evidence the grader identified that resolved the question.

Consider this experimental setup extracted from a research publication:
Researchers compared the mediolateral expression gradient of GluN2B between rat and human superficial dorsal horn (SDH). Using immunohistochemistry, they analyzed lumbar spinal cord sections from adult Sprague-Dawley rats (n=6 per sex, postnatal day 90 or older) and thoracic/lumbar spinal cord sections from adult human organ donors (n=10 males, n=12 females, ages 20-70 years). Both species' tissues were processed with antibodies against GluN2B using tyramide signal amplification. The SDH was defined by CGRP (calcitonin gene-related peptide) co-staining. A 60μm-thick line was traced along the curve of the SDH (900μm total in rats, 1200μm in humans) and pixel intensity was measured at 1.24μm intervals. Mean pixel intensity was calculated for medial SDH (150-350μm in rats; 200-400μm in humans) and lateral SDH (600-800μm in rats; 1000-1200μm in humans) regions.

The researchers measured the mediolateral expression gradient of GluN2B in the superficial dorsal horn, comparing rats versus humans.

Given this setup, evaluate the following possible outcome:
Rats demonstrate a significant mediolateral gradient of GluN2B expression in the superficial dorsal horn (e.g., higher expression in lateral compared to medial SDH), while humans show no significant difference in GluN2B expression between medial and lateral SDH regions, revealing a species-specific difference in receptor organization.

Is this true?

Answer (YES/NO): YES